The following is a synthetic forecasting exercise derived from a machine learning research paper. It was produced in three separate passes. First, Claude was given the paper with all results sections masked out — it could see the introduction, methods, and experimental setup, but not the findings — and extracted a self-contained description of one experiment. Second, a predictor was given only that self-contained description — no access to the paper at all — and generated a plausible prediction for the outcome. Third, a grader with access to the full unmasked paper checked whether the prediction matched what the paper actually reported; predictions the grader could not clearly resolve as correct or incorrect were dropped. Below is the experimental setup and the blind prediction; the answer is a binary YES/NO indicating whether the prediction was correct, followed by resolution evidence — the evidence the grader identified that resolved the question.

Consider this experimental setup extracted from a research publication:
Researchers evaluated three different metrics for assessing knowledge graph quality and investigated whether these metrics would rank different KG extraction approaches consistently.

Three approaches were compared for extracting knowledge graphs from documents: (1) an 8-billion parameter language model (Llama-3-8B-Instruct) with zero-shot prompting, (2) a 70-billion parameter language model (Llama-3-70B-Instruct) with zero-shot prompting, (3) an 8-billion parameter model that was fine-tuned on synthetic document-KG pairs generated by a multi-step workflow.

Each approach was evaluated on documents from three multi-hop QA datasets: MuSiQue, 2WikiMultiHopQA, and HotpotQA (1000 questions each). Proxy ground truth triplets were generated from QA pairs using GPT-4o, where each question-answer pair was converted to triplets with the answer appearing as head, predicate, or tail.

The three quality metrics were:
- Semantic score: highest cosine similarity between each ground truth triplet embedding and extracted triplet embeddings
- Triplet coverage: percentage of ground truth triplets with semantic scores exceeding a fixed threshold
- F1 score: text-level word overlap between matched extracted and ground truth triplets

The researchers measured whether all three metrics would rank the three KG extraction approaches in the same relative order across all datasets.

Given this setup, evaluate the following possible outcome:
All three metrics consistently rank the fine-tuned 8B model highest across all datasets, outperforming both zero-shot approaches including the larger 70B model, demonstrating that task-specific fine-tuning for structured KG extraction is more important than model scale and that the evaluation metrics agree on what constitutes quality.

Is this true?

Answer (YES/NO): YES